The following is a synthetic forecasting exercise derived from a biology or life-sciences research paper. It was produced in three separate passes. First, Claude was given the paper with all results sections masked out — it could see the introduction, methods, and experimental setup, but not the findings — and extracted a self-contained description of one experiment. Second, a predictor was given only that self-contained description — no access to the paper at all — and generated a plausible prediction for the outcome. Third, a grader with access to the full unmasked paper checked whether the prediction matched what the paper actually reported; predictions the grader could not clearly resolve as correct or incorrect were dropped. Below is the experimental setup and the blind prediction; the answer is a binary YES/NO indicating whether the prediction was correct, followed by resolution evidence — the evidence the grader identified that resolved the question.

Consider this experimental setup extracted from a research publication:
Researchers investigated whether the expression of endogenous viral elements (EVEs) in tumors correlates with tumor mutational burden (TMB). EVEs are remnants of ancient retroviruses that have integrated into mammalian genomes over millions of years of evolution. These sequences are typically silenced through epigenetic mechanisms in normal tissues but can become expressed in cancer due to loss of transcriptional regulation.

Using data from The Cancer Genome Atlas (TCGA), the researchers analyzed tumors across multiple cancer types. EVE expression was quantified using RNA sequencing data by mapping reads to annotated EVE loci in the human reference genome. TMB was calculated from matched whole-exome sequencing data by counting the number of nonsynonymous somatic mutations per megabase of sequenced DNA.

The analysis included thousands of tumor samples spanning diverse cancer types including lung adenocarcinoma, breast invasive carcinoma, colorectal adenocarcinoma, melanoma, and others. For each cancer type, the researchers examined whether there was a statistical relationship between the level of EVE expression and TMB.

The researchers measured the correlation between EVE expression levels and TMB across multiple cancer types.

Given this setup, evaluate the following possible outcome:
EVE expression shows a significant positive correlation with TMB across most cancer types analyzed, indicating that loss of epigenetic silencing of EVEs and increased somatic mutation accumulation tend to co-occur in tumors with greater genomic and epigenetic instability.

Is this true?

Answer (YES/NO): NO